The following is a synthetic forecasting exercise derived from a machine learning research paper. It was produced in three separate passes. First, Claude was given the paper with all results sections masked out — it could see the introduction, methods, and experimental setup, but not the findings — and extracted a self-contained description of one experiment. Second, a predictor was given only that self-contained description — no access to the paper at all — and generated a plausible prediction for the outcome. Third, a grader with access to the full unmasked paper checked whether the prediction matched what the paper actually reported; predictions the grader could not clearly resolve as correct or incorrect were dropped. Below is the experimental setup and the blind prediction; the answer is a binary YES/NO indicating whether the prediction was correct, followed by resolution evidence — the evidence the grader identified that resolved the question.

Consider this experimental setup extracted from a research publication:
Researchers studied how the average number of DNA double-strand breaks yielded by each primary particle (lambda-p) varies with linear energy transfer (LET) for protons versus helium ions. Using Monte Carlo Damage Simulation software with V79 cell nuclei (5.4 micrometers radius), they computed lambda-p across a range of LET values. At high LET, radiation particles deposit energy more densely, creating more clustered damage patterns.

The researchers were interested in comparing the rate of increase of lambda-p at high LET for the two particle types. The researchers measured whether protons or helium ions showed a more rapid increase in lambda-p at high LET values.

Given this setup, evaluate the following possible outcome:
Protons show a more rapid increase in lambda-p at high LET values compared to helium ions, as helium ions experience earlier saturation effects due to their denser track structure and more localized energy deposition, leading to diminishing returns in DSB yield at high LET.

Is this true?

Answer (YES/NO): NO